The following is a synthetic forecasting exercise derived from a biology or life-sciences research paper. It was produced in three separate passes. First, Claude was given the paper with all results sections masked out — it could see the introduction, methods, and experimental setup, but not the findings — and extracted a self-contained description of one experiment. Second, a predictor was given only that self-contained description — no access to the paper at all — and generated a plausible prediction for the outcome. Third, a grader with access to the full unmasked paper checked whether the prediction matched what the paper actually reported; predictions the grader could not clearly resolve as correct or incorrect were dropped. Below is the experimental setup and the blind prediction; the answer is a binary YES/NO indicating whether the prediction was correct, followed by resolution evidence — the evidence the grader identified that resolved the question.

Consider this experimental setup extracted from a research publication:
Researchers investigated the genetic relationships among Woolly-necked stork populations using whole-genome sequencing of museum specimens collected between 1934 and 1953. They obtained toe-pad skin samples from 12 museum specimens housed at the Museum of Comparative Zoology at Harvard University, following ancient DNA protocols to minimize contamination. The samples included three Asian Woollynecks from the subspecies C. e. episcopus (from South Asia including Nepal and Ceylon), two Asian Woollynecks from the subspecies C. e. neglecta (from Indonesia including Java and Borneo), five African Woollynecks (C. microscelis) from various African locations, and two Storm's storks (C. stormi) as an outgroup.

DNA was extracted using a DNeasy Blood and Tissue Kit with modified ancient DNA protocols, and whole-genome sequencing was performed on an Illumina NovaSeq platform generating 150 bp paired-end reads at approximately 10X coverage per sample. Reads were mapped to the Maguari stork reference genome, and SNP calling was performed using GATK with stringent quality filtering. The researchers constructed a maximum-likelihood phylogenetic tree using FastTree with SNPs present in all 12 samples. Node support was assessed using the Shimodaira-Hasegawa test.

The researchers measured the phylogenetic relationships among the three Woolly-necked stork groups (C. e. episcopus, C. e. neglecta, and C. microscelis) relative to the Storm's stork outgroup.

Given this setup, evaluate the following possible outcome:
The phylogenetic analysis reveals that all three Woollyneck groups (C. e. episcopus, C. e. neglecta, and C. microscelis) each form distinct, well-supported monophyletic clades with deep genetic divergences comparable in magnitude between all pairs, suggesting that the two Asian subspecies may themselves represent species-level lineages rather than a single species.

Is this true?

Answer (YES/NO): NO